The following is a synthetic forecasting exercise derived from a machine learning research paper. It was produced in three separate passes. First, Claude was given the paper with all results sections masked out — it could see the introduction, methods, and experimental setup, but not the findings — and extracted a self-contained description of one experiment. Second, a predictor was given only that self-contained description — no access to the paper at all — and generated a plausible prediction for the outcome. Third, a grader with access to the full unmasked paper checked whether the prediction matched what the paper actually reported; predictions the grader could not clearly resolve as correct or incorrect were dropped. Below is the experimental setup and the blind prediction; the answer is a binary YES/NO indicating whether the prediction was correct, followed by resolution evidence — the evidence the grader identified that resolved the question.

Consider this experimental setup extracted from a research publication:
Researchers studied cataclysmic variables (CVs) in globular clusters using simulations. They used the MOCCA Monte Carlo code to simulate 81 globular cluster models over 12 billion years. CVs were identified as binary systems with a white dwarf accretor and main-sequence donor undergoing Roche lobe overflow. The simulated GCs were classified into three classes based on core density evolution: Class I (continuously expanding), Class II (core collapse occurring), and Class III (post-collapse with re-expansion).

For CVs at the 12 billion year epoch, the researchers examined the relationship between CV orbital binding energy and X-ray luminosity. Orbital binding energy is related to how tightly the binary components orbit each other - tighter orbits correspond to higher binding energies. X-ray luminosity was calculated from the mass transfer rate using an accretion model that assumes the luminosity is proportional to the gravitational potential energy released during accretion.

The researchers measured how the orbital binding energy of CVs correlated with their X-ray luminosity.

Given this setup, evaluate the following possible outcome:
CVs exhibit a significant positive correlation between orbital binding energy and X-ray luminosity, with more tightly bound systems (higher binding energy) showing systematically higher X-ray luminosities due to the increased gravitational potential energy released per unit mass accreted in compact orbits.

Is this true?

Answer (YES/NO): YES